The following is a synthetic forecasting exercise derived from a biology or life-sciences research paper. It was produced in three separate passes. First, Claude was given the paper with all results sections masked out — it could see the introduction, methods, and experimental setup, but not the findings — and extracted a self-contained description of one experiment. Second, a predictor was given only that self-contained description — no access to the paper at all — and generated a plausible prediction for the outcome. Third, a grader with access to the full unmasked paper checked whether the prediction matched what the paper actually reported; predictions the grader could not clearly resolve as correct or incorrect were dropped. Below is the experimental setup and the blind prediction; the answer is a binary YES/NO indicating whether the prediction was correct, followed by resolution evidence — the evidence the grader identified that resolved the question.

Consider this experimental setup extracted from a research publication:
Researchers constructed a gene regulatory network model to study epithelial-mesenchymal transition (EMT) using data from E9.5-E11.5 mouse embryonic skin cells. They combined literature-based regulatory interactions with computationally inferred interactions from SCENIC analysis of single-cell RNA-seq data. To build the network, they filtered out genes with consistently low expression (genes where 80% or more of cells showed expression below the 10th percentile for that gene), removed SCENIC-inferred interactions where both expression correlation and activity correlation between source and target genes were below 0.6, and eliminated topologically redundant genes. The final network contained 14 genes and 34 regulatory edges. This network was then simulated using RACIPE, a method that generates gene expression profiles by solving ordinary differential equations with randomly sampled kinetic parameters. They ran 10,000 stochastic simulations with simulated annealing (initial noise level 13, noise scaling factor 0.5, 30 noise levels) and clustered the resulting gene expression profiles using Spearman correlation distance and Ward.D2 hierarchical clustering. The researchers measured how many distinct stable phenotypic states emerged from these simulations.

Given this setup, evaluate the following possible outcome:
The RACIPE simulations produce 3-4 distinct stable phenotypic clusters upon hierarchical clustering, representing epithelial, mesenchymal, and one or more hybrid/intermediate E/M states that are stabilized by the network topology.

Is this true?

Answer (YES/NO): YES